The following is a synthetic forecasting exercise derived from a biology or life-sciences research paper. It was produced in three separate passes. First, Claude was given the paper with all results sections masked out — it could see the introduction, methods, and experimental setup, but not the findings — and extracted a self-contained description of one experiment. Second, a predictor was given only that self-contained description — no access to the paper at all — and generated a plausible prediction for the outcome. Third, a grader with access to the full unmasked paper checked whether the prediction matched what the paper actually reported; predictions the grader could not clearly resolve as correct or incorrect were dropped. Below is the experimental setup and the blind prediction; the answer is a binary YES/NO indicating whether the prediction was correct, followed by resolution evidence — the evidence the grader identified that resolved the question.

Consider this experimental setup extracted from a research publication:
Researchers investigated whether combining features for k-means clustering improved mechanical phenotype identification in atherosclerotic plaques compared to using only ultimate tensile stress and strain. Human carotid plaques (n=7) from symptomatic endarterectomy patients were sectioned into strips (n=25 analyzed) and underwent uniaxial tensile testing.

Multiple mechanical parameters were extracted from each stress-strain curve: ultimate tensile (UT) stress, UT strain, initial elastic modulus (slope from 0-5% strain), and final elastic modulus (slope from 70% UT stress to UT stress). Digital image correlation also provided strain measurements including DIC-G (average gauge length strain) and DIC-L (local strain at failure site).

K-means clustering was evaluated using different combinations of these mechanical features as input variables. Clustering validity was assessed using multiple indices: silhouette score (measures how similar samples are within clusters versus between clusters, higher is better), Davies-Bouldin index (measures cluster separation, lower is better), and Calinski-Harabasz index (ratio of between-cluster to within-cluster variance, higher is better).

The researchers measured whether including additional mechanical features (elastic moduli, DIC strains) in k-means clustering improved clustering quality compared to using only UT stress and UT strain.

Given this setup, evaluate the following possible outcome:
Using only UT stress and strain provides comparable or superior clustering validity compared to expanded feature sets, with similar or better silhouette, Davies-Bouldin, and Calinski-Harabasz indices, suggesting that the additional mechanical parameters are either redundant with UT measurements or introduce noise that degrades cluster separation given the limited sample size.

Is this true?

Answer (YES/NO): YES